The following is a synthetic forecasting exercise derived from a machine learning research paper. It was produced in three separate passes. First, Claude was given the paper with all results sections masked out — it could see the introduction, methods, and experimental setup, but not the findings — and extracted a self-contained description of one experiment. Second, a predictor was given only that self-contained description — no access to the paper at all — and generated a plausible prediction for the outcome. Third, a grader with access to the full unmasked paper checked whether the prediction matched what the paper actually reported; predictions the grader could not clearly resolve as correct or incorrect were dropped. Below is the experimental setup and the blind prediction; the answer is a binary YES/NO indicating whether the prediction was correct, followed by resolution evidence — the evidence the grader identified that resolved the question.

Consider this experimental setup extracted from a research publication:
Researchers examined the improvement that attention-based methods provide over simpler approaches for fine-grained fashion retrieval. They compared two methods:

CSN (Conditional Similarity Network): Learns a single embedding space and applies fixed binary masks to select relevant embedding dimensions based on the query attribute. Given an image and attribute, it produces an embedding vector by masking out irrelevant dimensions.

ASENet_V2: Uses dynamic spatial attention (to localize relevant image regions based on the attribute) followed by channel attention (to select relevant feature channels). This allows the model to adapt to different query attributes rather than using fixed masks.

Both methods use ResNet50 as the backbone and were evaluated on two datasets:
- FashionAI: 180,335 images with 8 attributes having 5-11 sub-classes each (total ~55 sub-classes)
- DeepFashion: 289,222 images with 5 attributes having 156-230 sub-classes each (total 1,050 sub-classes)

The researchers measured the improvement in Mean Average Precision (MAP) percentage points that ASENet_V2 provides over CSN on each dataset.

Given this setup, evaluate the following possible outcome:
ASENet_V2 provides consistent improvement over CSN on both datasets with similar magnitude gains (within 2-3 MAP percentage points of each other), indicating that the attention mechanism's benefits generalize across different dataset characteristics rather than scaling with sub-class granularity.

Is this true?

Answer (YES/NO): NO